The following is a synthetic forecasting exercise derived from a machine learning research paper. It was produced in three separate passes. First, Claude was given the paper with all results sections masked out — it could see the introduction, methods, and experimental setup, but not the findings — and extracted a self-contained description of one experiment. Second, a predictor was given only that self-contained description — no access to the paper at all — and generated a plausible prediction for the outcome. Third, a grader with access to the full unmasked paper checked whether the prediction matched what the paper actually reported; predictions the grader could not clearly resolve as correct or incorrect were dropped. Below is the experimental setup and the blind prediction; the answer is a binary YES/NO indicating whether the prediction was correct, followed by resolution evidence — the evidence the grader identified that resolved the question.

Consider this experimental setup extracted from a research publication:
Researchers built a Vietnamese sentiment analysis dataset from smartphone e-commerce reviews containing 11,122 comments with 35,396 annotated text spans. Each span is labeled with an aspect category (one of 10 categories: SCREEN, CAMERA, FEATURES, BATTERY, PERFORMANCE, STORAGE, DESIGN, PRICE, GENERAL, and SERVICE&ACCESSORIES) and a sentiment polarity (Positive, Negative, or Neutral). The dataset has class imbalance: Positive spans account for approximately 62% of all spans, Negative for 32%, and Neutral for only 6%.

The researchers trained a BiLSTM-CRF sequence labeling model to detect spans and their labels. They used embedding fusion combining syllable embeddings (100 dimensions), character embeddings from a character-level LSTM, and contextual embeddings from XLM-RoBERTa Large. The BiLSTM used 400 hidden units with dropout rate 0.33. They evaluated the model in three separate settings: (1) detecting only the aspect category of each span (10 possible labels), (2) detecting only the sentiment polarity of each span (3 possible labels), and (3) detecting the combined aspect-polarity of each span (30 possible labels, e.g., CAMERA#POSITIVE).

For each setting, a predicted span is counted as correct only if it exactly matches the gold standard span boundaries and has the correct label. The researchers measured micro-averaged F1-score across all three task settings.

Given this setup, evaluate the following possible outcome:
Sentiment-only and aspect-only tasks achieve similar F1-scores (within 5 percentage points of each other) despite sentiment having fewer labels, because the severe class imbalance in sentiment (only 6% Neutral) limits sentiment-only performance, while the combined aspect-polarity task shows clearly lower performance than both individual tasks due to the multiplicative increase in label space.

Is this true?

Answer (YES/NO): NO